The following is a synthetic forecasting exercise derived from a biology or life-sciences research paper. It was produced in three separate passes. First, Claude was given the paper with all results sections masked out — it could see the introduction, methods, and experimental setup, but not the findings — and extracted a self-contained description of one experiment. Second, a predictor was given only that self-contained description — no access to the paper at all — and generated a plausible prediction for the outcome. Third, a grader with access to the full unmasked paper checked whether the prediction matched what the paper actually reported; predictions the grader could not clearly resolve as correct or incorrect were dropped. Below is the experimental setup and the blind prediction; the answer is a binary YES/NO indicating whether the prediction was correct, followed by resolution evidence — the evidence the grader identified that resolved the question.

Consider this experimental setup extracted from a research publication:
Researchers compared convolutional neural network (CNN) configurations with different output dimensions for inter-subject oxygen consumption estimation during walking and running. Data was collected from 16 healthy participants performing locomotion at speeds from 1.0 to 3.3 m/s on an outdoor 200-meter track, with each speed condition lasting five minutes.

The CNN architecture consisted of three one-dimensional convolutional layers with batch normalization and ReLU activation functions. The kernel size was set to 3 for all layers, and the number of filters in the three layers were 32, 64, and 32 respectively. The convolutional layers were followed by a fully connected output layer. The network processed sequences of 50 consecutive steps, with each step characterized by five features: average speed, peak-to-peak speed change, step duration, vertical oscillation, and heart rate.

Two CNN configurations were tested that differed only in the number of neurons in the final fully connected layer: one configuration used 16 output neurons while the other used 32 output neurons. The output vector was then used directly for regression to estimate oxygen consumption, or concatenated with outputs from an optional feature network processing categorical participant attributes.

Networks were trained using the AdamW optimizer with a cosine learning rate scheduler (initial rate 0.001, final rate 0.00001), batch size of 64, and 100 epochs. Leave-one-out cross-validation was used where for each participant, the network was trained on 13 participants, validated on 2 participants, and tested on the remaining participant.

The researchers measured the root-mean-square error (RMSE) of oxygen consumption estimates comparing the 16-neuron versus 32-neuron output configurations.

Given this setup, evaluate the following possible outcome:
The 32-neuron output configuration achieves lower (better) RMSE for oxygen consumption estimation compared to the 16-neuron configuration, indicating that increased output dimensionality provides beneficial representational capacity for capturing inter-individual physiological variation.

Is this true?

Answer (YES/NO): NO